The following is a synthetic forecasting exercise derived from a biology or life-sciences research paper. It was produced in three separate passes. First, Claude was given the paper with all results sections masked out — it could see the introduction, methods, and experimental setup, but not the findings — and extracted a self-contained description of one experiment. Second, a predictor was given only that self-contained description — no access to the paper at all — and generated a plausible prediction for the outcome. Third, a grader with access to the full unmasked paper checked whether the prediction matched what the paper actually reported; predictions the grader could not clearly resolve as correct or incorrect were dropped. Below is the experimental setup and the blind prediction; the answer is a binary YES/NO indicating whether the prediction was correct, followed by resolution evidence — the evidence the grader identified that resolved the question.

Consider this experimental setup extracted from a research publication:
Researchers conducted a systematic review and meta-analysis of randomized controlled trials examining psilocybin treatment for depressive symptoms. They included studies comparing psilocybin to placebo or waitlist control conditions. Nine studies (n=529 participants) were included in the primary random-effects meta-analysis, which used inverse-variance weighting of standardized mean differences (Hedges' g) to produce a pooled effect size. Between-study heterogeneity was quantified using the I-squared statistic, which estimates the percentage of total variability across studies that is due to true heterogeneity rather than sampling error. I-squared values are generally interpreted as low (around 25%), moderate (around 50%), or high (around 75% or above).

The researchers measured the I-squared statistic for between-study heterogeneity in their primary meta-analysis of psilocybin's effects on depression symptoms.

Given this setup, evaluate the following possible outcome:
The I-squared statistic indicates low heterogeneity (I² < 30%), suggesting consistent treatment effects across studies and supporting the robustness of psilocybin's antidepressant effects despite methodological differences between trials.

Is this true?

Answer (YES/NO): NO